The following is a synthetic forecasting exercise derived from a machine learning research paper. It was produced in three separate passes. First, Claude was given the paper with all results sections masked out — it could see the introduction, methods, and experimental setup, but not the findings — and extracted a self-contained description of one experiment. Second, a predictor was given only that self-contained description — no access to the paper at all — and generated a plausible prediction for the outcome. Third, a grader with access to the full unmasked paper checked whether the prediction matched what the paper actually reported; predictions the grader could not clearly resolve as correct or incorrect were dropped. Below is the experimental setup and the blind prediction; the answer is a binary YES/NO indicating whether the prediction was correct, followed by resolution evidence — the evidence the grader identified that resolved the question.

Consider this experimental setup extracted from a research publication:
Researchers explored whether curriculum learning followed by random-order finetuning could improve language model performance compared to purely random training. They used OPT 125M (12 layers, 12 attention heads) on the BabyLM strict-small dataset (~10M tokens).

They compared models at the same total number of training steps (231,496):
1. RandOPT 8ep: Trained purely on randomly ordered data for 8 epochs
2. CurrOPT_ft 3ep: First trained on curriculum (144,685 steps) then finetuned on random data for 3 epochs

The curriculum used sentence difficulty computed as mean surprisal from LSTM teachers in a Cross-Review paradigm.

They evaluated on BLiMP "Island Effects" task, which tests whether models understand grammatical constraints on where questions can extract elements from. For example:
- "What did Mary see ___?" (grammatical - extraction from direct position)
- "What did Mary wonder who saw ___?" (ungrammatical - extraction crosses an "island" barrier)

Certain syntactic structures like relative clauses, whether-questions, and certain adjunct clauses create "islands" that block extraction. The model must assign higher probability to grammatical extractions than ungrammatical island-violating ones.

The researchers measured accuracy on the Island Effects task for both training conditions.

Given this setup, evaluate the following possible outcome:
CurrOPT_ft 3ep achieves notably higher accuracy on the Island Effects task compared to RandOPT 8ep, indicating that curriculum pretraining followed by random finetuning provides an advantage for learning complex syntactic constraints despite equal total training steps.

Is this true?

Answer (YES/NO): YES